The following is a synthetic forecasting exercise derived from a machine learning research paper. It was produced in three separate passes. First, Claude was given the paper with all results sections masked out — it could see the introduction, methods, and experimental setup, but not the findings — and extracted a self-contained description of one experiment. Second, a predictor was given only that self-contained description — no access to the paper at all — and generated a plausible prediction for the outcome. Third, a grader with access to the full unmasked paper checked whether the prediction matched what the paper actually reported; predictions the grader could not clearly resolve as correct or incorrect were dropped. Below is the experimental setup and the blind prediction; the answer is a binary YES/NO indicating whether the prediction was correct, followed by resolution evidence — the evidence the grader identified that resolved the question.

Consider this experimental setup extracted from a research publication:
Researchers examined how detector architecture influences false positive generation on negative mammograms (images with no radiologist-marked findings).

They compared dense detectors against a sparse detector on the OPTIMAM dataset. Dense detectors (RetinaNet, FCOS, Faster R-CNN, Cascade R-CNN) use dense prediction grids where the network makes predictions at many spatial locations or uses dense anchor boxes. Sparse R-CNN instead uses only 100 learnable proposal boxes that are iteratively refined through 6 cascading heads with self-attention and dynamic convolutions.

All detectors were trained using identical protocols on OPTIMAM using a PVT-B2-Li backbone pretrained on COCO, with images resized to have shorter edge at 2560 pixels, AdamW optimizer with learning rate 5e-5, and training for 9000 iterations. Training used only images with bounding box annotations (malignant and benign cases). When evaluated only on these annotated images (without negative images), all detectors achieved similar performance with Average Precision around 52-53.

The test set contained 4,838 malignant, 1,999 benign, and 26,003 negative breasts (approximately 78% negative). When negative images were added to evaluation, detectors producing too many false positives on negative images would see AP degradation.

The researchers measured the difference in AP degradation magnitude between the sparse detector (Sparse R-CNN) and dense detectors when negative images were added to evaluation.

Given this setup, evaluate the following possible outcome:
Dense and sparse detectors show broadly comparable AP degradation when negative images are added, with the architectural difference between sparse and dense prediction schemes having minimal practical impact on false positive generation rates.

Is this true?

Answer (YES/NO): NO